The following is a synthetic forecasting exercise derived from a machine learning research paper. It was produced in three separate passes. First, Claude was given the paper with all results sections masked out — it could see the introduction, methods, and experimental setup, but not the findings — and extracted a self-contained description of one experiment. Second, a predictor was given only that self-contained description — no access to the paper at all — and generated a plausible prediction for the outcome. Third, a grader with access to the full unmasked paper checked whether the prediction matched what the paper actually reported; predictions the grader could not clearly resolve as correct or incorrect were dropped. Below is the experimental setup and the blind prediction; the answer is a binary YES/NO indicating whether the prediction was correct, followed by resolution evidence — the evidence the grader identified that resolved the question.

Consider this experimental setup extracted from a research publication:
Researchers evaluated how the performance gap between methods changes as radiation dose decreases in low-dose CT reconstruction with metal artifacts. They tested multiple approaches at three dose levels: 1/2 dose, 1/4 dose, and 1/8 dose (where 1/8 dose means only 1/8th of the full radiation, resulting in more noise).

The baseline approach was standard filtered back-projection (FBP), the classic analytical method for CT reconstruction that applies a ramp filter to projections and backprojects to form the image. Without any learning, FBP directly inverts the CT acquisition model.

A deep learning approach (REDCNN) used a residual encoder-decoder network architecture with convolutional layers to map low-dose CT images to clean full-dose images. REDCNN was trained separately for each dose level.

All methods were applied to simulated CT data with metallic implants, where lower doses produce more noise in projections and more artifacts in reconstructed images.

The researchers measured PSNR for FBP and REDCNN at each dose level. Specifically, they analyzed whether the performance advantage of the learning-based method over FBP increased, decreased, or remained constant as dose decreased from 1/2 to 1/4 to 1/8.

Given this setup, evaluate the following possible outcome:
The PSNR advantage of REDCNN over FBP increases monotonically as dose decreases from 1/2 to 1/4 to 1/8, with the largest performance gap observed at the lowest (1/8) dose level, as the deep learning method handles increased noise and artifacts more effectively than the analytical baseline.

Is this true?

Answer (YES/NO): YES